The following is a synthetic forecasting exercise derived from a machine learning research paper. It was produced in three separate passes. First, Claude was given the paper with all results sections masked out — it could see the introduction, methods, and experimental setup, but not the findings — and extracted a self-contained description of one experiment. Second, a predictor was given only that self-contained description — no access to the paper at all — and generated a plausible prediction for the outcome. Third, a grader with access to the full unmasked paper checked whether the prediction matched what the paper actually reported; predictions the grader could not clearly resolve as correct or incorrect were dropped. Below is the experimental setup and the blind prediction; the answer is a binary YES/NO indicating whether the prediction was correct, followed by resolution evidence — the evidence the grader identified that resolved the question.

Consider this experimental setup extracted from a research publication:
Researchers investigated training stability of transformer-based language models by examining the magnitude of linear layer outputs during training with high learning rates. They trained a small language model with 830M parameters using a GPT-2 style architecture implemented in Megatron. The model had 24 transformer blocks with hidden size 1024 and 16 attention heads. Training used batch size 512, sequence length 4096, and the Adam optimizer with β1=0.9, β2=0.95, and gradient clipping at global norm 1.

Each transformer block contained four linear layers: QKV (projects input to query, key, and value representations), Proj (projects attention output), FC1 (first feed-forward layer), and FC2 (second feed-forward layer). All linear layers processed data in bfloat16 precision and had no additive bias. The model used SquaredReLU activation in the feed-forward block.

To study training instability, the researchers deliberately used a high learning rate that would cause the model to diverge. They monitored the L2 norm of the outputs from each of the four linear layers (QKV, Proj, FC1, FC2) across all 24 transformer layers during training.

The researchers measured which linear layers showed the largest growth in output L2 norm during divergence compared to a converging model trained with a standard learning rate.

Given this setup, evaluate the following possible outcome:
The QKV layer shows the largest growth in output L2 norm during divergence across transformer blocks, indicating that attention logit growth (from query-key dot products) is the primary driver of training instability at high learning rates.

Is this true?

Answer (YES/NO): NO